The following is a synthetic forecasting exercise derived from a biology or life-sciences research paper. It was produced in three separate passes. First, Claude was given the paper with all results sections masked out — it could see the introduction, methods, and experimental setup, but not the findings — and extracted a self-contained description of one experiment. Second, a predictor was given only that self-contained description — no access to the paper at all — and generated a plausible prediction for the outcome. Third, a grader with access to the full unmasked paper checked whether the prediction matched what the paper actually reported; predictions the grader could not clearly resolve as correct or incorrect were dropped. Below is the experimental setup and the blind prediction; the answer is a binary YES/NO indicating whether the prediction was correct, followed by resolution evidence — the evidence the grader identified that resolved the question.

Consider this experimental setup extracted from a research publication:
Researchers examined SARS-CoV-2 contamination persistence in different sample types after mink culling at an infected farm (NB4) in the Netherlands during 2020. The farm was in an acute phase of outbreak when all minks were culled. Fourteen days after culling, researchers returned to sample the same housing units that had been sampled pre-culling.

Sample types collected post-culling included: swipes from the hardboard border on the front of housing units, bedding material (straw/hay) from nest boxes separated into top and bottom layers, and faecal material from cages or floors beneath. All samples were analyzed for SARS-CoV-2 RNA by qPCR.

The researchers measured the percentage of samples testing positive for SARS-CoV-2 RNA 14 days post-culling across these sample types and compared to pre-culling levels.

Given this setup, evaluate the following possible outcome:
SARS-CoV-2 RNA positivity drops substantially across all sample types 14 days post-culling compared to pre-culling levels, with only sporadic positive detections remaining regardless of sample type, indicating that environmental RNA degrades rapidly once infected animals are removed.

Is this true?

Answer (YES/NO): NO